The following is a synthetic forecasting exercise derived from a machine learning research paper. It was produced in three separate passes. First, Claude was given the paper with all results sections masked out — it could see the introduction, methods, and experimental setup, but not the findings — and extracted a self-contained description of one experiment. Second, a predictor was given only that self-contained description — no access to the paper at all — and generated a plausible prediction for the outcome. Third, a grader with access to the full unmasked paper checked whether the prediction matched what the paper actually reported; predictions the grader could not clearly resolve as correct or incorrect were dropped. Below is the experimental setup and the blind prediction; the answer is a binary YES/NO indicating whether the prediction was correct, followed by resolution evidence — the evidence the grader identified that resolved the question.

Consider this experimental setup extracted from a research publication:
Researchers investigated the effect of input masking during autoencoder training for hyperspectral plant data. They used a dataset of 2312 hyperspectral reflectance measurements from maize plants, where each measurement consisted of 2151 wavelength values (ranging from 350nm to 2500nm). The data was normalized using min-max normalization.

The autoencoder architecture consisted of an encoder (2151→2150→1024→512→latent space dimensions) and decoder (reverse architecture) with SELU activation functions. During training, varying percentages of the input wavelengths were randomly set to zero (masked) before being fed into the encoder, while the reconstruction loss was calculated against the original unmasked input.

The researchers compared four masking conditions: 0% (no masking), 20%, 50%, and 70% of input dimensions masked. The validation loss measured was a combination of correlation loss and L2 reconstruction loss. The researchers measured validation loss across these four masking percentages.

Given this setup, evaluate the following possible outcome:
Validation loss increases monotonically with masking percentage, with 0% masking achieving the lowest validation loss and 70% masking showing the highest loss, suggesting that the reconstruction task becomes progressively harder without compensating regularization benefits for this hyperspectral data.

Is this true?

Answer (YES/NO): NO